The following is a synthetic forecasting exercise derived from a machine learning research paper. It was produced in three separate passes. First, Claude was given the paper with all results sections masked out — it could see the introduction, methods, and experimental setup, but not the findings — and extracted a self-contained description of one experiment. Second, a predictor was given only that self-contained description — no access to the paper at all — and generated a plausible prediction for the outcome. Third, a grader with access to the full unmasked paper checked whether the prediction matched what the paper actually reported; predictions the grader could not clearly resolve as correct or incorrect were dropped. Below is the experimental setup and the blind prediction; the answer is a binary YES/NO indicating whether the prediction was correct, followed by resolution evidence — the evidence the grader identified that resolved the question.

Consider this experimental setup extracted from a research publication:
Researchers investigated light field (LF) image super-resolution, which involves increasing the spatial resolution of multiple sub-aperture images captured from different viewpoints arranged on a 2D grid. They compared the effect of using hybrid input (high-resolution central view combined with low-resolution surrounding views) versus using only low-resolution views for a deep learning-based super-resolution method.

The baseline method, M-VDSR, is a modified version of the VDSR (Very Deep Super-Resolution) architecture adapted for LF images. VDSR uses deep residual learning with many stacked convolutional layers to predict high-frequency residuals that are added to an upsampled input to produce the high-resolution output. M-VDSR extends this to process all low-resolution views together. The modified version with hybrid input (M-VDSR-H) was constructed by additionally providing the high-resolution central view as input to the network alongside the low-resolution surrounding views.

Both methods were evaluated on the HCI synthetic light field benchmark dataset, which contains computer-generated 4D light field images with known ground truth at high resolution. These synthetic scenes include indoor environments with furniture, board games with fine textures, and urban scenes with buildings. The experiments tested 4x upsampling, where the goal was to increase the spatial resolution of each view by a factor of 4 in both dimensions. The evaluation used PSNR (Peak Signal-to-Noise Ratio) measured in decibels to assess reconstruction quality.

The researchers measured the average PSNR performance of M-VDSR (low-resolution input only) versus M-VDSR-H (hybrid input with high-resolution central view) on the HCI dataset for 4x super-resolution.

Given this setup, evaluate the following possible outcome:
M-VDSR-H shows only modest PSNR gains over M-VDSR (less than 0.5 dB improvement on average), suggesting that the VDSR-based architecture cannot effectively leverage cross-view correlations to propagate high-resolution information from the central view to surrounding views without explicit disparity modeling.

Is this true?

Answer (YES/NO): NO